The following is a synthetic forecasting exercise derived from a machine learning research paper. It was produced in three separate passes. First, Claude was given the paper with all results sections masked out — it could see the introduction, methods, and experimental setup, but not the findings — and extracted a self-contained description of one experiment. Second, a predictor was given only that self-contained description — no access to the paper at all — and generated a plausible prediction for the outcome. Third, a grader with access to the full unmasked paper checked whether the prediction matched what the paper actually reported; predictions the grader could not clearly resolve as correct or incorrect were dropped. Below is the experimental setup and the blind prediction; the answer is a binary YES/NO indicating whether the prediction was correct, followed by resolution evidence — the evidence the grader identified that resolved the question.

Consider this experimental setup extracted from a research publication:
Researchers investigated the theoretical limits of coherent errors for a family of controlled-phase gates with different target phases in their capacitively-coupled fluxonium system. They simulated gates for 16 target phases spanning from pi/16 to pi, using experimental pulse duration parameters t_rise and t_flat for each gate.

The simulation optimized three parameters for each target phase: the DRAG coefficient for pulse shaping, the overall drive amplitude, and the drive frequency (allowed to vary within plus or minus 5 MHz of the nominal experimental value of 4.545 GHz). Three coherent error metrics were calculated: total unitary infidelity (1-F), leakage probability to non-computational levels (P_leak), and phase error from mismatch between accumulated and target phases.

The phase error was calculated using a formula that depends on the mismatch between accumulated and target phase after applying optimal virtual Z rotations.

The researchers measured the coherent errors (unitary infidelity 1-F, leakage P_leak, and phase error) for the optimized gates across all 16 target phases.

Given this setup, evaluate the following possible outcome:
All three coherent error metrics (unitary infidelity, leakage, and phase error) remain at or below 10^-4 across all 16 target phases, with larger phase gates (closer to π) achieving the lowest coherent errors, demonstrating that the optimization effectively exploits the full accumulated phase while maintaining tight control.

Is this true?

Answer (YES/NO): NO